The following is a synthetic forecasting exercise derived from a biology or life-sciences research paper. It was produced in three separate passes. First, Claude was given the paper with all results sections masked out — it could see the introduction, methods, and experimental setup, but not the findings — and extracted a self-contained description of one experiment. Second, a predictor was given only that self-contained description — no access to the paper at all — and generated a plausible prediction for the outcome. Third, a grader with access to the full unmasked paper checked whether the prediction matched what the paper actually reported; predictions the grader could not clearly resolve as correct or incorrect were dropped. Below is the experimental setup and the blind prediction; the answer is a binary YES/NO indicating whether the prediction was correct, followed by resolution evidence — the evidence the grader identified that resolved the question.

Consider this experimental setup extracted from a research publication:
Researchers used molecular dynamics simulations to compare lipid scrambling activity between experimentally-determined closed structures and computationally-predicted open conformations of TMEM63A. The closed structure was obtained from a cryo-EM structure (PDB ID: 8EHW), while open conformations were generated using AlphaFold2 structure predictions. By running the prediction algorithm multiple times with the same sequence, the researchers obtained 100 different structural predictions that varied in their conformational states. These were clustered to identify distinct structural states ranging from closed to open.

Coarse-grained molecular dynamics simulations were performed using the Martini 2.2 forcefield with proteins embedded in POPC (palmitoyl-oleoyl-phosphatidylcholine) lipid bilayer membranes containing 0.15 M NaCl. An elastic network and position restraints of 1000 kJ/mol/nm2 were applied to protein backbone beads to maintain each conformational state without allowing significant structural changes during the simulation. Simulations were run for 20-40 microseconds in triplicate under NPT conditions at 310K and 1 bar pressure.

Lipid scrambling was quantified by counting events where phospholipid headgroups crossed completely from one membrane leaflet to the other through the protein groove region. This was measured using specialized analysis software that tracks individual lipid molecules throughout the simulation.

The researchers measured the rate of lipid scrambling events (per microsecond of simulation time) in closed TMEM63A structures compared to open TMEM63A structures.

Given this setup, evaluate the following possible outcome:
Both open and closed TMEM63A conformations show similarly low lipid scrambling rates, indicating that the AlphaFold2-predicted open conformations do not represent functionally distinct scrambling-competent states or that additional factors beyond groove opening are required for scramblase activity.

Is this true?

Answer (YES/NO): NO